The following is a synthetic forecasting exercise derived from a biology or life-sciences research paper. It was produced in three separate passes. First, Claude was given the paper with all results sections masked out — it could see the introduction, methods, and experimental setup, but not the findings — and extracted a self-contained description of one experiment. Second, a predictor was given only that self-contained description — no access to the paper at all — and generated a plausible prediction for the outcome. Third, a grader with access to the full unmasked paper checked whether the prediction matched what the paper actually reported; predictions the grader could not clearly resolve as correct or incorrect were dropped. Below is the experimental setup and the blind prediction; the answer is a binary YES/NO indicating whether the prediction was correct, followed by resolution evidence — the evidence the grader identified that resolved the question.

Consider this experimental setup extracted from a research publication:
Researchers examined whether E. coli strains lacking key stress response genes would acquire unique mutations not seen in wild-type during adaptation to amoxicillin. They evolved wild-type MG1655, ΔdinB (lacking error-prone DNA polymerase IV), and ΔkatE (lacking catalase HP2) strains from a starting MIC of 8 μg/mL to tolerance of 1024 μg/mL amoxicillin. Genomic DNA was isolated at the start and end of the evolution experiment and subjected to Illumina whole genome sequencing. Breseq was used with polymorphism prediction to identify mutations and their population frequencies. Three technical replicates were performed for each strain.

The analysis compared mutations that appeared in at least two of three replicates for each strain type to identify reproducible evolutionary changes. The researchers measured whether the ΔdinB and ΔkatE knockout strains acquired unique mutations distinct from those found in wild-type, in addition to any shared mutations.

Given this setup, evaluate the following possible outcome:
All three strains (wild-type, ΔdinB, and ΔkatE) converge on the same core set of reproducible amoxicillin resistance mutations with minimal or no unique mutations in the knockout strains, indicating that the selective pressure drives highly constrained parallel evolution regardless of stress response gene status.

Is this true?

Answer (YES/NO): NO